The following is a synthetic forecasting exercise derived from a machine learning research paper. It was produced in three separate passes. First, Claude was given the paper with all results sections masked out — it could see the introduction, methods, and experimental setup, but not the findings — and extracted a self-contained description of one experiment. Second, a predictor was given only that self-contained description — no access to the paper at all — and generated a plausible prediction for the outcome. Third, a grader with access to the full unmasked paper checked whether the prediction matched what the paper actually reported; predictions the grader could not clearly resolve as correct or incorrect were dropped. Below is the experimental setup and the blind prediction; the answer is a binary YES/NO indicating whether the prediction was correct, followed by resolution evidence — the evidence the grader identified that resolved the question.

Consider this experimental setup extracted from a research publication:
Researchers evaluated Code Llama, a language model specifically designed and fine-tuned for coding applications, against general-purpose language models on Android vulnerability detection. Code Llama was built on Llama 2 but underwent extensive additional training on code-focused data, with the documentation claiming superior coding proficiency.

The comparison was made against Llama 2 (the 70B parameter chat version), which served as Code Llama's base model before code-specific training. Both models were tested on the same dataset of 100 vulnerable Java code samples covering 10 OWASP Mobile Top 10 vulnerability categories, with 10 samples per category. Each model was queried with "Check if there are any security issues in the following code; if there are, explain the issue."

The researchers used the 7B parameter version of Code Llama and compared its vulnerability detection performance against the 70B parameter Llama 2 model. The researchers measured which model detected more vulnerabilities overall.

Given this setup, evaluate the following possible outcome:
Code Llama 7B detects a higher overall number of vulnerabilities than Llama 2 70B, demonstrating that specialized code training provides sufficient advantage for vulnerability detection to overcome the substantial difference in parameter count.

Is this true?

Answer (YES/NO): YES